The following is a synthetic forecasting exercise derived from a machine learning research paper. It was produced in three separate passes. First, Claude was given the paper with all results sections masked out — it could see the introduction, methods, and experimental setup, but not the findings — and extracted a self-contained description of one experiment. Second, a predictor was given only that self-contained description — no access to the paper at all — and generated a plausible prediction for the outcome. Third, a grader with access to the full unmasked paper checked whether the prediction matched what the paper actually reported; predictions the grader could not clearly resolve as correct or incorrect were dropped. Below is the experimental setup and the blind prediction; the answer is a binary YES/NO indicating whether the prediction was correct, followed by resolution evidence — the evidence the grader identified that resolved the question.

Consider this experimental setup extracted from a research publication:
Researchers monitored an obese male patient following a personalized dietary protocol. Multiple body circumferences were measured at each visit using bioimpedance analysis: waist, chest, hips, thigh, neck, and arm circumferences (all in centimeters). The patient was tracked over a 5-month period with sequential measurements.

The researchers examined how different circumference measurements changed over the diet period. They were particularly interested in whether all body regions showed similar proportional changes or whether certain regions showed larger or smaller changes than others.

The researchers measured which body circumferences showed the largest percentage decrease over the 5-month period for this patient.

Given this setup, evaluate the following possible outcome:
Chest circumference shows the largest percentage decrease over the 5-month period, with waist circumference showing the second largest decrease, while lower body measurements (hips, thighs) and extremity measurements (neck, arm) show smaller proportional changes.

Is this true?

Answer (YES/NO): NO